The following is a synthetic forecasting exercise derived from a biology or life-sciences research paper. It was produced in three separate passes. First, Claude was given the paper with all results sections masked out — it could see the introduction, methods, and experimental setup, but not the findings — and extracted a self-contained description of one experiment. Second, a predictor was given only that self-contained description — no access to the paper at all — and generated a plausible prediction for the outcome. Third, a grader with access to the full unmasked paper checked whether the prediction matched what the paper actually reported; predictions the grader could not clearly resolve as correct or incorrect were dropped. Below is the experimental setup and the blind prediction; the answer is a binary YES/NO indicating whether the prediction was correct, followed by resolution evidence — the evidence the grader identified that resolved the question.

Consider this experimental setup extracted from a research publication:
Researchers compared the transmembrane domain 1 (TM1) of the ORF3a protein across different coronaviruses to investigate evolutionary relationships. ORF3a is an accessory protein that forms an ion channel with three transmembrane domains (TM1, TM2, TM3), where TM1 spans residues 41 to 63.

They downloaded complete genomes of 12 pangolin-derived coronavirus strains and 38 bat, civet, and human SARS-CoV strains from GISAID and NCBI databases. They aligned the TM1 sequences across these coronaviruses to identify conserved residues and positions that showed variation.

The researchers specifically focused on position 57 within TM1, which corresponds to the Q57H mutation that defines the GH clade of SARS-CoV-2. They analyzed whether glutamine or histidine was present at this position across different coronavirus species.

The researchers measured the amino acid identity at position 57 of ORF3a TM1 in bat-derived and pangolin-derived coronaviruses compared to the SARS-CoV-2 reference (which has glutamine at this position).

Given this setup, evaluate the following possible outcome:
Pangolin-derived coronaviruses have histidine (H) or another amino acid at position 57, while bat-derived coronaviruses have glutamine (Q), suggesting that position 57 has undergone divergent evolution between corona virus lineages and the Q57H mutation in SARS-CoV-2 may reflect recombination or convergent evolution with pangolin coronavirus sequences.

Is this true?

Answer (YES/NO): NO